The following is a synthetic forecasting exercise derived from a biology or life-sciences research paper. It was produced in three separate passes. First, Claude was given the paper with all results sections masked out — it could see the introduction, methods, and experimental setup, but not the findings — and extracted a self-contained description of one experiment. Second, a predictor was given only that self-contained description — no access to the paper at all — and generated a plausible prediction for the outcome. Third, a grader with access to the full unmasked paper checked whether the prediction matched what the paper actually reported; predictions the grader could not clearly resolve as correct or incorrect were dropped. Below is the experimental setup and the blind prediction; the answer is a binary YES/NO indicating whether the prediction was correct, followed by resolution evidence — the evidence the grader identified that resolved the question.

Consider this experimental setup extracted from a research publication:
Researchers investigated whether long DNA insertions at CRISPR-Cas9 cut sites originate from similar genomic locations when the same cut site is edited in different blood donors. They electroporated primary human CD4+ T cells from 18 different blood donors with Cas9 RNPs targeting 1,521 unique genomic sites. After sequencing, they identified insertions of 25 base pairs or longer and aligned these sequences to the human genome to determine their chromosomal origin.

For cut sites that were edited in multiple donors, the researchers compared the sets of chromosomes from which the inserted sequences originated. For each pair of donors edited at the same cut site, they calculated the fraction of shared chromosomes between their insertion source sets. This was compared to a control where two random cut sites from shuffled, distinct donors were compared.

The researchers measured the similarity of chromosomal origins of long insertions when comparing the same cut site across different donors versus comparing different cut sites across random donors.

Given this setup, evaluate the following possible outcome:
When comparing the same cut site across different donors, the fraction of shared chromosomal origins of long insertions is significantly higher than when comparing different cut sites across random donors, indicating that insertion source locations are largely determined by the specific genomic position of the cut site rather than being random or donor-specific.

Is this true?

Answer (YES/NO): YES